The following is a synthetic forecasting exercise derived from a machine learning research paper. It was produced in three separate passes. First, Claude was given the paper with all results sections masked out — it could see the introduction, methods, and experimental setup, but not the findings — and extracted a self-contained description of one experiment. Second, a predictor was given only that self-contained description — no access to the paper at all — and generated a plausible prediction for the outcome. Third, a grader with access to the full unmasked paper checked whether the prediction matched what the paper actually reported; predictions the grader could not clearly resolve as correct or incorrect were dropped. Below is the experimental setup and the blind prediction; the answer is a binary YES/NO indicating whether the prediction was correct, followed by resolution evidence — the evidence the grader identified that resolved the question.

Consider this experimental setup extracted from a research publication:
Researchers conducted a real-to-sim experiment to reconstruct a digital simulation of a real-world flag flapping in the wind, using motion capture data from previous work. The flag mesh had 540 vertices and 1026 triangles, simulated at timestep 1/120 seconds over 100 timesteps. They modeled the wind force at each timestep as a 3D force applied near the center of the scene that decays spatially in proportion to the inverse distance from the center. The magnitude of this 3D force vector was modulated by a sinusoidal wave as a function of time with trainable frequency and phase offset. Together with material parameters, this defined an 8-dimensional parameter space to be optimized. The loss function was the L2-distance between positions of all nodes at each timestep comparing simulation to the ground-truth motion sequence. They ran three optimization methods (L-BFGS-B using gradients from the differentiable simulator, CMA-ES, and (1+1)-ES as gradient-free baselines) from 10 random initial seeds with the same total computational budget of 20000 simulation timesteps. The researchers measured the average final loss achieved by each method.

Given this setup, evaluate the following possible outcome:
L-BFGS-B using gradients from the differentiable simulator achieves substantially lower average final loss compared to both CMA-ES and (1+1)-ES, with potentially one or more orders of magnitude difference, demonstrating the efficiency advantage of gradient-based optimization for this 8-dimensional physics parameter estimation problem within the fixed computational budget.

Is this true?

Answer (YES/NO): NO